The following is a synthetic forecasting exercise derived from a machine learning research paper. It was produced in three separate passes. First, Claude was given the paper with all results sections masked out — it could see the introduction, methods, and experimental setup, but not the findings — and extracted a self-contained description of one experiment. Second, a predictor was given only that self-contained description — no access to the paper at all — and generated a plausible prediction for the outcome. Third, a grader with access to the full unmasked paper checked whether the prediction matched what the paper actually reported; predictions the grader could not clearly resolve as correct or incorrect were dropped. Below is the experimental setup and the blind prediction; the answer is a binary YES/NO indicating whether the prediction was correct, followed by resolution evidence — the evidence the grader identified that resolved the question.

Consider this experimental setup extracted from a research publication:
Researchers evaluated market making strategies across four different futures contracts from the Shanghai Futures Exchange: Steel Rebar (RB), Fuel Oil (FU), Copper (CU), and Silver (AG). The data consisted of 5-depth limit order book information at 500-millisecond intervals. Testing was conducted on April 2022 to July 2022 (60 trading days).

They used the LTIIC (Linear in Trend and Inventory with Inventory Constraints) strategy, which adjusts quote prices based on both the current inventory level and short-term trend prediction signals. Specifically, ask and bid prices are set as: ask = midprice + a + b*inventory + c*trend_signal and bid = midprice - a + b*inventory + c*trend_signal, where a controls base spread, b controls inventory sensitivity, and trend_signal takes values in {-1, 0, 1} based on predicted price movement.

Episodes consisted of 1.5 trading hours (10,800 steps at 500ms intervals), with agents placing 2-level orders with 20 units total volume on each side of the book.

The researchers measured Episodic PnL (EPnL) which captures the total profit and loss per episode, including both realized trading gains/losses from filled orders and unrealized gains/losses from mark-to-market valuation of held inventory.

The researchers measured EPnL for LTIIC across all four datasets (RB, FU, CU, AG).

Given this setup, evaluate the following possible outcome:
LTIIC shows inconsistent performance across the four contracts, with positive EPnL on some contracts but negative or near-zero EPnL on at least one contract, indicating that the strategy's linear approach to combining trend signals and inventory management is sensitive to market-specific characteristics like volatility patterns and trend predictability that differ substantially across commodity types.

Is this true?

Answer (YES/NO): YES